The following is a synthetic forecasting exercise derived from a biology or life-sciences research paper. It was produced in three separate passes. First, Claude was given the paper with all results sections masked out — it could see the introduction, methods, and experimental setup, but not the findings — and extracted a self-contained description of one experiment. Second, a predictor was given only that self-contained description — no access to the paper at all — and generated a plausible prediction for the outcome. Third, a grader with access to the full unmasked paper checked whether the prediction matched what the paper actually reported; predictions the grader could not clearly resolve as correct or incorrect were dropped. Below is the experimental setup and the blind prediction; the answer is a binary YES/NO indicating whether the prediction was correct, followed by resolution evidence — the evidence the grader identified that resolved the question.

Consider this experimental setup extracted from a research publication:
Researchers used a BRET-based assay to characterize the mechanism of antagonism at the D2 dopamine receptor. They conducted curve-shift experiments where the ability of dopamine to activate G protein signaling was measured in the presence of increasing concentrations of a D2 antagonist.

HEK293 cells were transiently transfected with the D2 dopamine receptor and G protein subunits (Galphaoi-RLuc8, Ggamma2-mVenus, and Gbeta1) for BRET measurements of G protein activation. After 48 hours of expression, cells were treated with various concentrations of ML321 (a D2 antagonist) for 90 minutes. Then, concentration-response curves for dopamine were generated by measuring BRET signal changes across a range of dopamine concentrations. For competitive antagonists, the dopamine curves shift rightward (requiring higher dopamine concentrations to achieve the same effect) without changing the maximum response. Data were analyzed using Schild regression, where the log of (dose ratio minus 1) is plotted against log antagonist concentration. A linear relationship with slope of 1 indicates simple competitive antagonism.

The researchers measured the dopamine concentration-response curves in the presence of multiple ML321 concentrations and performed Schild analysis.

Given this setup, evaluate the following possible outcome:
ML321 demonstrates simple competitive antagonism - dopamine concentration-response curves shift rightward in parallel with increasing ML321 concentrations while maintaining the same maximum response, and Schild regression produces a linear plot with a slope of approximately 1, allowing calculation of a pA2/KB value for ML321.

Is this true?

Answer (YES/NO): YES